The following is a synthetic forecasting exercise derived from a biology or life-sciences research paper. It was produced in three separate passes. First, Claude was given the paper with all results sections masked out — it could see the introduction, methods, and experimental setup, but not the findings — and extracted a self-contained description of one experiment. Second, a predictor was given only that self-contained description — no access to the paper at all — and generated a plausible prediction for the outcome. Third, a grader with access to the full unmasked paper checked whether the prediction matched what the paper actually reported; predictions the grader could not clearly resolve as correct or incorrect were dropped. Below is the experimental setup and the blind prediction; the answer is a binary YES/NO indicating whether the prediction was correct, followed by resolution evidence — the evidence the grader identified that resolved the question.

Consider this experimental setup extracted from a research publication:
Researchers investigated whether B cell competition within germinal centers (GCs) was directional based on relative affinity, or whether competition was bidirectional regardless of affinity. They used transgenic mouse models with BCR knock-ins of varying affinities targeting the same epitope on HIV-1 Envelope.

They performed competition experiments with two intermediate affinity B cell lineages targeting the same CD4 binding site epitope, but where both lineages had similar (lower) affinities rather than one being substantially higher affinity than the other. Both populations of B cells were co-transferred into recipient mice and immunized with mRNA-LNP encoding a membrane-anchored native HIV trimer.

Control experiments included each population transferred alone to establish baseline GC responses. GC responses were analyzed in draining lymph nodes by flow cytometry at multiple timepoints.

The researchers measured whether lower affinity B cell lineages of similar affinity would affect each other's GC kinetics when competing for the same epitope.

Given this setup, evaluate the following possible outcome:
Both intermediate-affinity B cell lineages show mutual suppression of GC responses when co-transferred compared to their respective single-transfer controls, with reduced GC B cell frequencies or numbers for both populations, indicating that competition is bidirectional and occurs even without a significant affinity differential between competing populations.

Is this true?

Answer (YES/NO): NO